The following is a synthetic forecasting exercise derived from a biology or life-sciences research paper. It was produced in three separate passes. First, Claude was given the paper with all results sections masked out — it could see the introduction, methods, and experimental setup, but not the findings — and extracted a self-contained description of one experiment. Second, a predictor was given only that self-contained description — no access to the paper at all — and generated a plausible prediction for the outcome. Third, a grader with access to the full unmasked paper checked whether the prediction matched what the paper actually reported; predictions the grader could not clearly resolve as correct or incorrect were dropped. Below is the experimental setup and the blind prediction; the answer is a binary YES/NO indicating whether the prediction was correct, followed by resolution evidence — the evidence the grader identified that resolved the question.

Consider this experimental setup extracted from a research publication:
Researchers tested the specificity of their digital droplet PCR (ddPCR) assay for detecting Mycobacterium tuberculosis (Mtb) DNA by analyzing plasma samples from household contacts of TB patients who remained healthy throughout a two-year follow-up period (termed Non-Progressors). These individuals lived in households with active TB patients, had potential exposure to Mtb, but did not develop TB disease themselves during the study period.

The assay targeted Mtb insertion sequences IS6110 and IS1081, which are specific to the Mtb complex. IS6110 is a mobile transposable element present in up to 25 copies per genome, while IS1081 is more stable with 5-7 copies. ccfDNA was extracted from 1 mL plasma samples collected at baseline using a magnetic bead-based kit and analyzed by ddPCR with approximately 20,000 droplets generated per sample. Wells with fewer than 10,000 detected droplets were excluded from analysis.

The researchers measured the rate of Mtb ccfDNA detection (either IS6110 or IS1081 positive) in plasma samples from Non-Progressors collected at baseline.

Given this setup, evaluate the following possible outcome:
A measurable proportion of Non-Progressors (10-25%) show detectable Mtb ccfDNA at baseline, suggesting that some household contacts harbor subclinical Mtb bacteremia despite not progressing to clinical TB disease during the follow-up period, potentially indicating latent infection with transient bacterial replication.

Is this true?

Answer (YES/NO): NO